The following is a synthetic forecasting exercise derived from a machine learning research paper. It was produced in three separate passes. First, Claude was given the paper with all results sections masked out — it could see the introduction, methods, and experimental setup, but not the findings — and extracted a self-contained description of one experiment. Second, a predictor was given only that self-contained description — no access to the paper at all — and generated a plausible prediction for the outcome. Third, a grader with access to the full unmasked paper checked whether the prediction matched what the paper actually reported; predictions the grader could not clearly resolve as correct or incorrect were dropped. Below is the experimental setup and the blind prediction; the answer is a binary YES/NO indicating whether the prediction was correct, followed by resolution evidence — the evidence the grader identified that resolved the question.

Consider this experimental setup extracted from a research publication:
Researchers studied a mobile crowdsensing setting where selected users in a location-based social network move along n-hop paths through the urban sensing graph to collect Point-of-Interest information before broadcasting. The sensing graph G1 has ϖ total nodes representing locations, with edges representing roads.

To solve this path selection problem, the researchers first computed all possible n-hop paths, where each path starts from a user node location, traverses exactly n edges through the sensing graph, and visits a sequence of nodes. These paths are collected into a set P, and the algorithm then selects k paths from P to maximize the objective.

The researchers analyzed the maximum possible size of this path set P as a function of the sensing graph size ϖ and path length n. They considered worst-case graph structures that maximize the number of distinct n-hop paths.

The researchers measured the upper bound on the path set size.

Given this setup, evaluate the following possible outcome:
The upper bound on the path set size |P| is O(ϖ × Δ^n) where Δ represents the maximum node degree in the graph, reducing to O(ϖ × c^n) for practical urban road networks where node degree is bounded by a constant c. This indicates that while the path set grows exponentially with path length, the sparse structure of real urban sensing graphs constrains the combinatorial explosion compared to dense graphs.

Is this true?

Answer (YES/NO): NO